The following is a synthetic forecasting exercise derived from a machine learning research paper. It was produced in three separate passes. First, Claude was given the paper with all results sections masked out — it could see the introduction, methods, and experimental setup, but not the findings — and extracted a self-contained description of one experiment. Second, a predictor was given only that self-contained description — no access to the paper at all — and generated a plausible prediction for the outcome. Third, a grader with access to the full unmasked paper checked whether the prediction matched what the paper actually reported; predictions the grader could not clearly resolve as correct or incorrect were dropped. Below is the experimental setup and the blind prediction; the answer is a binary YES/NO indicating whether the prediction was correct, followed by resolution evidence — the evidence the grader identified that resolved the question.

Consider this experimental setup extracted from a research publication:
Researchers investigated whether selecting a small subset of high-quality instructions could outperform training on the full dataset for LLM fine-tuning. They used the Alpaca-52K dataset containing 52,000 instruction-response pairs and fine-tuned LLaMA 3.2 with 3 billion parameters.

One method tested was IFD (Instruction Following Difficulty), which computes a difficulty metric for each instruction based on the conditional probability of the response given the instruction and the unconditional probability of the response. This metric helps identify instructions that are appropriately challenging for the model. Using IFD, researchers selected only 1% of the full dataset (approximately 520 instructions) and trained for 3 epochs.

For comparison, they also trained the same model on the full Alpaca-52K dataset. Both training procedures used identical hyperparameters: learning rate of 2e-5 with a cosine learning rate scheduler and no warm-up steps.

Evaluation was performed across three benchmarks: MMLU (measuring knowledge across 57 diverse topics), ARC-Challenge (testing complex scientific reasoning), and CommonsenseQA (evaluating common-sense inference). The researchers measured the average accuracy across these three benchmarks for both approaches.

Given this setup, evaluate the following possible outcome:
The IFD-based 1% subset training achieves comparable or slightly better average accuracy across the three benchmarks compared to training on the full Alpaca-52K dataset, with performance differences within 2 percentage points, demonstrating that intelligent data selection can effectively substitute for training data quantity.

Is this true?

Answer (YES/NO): YES